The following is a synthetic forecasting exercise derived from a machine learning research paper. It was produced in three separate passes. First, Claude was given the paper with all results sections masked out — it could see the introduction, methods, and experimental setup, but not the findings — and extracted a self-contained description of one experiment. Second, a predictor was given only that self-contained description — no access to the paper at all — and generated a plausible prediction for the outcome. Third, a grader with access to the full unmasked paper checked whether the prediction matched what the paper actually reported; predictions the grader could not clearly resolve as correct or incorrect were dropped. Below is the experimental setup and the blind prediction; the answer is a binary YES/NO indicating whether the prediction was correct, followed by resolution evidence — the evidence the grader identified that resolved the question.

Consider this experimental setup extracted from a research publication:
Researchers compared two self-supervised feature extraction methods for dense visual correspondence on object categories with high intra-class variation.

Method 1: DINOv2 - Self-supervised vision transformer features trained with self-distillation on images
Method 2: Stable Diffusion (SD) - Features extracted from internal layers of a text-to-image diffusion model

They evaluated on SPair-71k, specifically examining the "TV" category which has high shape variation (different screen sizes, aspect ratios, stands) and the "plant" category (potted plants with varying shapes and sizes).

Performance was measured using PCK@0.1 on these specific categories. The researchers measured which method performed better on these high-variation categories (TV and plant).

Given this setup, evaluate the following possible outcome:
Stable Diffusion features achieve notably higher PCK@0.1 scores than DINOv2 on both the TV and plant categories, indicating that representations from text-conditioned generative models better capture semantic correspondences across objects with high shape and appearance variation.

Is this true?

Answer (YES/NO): YES